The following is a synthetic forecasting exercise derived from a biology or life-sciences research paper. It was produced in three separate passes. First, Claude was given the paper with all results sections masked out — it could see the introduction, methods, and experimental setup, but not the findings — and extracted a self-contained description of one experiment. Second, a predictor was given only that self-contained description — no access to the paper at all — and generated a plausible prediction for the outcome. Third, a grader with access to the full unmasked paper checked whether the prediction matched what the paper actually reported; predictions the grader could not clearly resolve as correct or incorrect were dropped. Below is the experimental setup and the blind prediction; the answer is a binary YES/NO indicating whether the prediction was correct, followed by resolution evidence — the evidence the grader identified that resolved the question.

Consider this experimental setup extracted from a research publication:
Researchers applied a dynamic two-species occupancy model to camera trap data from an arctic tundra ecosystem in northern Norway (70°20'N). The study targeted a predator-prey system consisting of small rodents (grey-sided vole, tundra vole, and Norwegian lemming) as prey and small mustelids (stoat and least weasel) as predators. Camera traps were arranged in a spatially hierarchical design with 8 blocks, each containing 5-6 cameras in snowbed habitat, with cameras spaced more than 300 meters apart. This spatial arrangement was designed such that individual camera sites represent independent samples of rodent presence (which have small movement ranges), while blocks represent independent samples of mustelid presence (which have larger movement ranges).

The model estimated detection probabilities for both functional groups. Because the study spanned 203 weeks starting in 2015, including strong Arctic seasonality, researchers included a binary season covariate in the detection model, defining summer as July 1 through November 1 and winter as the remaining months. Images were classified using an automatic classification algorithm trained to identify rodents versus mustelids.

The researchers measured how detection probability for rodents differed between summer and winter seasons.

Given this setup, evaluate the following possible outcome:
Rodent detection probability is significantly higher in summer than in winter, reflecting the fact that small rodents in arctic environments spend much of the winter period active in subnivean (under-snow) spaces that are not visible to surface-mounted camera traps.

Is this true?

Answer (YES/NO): YES